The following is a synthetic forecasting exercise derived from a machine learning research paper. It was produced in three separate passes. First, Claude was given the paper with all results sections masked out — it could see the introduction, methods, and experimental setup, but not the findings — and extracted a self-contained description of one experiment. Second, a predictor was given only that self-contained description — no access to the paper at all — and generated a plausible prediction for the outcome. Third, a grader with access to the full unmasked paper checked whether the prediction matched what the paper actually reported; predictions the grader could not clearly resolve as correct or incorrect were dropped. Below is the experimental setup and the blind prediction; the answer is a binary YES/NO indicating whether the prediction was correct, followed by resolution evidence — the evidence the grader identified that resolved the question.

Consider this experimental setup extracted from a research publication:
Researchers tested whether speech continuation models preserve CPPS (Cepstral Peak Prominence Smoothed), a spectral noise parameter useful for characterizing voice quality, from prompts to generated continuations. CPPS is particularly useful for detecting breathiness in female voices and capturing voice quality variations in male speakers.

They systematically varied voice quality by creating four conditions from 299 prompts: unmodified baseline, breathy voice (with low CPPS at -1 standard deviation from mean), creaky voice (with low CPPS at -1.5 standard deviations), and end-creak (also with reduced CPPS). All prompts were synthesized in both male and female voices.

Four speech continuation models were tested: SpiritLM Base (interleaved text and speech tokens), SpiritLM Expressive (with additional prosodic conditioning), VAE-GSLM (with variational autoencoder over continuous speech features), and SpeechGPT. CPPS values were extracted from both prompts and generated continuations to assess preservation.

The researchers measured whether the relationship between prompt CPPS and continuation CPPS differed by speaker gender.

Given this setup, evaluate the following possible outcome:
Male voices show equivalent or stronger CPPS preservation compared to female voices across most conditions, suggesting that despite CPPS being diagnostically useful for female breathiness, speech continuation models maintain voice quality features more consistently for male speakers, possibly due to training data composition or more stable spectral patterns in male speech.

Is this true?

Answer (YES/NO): YES